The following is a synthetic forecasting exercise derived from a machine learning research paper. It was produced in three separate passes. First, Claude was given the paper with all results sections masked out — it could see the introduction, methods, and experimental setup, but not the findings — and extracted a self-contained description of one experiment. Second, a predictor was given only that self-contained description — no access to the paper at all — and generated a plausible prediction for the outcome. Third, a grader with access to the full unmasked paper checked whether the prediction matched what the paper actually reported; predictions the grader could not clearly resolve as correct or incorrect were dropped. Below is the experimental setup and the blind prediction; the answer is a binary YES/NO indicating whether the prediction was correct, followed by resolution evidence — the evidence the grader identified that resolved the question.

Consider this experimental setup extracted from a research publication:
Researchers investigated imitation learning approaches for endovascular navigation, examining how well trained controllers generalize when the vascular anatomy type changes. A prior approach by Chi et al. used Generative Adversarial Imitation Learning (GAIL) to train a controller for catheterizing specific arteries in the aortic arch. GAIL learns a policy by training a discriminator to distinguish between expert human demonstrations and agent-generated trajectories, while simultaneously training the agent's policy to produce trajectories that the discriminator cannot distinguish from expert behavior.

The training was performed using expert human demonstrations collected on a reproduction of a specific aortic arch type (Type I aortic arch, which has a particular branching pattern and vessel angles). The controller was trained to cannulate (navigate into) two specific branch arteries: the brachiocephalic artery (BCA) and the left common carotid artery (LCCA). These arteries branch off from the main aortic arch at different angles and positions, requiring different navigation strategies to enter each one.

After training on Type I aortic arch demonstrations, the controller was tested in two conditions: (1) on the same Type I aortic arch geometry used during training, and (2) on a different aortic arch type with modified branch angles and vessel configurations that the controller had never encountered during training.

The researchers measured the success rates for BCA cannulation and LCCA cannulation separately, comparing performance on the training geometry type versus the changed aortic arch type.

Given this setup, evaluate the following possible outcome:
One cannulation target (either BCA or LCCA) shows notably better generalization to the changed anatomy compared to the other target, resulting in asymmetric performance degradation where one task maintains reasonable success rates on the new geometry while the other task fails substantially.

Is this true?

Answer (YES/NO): NO